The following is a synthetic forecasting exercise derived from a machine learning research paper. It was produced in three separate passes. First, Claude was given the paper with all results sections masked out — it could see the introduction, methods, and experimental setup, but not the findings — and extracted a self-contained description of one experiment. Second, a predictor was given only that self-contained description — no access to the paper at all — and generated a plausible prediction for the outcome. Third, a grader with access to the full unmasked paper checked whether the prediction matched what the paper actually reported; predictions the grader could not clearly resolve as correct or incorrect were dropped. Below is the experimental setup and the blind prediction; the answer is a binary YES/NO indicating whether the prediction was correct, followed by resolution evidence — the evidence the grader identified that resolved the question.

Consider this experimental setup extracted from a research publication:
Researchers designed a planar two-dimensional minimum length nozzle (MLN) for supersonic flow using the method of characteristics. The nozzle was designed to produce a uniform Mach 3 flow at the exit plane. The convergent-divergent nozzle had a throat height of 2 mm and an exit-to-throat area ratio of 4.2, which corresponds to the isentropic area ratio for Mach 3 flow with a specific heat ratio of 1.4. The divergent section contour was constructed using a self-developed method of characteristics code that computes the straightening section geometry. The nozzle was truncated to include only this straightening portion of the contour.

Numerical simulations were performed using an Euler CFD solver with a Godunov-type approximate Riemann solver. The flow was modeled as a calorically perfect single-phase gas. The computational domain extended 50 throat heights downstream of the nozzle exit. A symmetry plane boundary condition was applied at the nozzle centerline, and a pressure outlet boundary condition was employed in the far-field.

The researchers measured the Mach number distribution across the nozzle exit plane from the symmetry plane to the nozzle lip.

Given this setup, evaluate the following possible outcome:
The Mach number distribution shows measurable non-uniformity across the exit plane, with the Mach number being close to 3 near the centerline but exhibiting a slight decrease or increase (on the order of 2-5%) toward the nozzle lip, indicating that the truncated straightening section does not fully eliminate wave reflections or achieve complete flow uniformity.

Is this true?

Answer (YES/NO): NO